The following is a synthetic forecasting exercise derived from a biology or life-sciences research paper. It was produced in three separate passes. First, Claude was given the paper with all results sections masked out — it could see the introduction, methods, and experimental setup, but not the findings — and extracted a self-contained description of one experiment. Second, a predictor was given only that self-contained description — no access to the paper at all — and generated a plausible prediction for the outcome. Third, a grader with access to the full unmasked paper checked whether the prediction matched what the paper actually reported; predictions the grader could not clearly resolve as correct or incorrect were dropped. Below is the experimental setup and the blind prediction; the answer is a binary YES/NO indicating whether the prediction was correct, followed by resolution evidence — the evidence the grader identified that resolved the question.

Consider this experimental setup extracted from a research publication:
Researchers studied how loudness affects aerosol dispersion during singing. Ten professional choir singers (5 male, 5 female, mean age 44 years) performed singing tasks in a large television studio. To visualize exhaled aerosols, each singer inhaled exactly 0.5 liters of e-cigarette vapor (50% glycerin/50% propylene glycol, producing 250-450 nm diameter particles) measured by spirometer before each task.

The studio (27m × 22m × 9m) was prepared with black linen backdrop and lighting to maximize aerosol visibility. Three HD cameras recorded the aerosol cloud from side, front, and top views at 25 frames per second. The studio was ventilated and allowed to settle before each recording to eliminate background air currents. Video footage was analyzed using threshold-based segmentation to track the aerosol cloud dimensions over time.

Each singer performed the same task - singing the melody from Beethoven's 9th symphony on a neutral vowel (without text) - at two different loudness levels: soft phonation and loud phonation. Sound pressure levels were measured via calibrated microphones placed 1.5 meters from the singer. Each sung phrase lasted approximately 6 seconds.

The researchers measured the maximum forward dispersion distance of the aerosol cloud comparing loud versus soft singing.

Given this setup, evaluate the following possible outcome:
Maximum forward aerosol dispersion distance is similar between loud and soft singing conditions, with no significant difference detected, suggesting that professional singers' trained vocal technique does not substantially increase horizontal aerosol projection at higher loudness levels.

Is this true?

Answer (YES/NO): NO